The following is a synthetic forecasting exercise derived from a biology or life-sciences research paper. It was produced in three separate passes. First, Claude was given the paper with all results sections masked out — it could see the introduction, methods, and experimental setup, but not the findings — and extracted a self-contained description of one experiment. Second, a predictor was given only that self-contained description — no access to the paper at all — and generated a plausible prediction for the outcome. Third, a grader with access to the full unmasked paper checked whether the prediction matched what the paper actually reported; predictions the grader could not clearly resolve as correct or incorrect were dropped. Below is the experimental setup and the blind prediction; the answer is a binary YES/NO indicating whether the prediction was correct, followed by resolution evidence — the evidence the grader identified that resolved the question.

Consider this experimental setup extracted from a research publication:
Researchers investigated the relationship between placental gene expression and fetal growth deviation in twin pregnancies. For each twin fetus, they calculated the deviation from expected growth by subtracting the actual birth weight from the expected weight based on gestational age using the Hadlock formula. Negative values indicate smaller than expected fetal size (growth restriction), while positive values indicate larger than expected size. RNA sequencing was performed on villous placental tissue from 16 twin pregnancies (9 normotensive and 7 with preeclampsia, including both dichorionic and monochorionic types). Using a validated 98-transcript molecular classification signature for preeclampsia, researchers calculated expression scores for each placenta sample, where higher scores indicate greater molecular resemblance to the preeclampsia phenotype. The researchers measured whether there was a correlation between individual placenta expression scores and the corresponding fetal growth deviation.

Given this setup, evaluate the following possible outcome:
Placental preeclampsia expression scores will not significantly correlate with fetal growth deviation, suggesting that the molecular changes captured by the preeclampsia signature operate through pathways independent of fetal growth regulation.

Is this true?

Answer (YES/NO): NO